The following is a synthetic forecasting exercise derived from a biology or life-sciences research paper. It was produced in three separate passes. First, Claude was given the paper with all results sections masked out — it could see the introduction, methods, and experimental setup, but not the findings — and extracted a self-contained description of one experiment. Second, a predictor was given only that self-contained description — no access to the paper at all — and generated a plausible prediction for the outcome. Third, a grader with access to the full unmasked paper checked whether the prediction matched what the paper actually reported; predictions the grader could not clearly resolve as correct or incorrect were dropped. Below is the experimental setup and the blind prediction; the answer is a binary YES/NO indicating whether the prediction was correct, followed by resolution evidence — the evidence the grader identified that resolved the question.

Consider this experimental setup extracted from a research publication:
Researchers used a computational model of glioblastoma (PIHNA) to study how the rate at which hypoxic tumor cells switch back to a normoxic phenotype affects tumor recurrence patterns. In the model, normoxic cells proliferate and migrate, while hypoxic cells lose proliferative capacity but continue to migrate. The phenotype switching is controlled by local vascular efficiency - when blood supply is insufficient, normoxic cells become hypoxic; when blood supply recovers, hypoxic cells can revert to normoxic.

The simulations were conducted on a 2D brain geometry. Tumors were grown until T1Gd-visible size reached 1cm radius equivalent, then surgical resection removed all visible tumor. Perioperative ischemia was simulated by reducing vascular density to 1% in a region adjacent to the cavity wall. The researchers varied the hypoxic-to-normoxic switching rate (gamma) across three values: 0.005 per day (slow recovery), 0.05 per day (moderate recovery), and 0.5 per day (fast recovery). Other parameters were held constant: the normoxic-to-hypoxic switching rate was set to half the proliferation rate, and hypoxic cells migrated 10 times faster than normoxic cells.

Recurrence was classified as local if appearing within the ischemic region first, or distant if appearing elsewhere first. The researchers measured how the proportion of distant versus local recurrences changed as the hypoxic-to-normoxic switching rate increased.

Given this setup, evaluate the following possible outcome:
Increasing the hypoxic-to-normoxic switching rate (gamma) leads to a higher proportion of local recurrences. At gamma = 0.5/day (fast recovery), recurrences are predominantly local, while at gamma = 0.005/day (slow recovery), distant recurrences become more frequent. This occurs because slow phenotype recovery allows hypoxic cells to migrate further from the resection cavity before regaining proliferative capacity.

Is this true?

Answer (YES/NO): YES